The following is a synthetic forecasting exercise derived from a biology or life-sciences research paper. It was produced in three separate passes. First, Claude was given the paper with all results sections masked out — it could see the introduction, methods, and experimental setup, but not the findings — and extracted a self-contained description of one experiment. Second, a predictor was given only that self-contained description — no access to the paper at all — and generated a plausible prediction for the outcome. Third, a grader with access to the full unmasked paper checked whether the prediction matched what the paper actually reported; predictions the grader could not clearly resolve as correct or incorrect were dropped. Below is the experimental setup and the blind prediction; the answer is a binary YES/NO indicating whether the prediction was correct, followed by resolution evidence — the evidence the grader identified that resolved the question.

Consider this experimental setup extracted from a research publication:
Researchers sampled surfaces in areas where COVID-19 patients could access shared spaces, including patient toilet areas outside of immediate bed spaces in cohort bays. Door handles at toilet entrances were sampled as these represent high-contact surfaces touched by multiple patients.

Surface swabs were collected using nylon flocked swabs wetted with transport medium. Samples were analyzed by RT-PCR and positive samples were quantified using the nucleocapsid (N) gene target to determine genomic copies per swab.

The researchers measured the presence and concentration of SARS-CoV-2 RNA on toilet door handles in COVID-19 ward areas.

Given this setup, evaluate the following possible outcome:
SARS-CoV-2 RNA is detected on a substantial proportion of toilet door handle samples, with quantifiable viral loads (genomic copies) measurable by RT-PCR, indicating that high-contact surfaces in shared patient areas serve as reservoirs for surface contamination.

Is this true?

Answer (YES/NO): NO